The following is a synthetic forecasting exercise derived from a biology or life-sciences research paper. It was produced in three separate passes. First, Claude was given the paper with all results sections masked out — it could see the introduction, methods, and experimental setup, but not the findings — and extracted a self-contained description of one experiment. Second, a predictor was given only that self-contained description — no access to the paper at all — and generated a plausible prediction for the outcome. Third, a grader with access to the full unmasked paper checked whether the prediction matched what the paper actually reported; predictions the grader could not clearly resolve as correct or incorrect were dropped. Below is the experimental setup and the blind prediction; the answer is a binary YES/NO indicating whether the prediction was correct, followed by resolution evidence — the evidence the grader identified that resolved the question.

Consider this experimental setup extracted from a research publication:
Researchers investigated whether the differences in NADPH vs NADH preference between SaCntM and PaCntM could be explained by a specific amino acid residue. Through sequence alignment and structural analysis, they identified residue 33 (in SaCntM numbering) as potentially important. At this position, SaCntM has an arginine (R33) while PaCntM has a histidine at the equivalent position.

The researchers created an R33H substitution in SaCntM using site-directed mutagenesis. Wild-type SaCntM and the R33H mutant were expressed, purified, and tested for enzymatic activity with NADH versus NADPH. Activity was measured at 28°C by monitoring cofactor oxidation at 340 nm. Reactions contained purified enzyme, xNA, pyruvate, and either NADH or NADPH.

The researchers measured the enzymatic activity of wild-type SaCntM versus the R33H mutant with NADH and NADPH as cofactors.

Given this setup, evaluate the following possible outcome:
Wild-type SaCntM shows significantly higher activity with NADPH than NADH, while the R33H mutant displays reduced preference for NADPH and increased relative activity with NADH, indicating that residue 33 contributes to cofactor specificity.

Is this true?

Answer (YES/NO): NO